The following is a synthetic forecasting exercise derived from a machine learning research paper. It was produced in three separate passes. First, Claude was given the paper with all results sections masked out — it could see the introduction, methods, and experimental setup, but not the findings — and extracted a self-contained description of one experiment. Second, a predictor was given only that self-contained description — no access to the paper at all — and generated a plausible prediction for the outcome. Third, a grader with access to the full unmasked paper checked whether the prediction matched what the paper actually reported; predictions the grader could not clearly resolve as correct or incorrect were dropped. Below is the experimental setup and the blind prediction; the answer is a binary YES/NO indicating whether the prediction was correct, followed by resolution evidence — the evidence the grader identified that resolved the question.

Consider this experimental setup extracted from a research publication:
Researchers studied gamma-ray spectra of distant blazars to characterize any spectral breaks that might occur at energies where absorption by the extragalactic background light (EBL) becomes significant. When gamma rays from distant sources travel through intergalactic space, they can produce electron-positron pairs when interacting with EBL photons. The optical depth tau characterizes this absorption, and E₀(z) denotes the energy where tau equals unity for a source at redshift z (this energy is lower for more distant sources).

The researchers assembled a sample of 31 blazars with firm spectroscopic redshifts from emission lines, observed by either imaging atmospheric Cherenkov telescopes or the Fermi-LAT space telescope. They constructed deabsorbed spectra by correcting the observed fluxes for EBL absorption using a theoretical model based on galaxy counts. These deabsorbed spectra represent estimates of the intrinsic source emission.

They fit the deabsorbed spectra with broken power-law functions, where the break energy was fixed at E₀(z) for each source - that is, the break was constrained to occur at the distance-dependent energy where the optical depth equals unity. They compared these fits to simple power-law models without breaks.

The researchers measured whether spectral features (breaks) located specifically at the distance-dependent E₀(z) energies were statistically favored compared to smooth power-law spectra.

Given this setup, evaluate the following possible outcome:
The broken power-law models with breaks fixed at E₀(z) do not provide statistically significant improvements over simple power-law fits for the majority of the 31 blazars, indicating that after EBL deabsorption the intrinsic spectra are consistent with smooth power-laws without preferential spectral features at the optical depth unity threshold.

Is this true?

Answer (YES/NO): NO